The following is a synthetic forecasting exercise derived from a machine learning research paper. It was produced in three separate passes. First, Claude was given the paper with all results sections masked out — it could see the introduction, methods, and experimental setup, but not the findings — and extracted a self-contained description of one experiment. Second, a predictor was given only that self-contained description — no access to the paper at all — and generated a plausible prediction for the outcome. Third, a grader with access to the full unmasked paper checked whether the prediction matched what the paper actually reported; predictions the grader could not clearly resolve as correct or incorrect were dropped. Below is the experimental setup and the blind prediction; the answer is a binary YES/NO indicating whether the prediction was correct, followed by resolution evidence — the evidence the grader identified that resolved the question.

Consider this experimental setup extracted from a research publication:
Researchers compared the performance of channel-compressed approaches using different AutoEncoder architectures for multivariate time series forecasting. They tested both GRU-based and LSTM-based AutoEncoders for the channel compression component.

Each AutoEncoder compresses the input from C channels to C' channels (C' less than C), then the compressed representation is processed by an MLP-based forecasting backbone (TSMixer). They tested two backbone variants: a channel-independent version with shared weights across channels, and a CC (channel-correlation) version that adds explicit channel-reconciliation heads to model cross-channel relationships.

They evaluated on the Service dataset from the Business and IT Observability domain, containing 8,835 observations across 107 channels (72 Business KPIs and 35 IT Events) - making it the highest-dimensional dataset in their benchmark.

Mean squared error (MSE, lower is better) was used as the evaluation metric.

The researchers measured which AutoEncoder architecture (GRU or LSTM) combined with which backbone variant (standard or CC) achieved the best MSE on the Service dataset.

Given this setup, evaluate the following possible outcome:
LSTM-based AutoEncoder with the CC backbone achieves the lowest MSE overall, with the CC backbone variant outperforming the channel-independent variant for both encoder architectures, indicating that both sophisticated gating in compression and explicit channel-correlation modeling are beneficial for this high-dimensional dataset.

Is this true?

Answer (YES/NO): NO